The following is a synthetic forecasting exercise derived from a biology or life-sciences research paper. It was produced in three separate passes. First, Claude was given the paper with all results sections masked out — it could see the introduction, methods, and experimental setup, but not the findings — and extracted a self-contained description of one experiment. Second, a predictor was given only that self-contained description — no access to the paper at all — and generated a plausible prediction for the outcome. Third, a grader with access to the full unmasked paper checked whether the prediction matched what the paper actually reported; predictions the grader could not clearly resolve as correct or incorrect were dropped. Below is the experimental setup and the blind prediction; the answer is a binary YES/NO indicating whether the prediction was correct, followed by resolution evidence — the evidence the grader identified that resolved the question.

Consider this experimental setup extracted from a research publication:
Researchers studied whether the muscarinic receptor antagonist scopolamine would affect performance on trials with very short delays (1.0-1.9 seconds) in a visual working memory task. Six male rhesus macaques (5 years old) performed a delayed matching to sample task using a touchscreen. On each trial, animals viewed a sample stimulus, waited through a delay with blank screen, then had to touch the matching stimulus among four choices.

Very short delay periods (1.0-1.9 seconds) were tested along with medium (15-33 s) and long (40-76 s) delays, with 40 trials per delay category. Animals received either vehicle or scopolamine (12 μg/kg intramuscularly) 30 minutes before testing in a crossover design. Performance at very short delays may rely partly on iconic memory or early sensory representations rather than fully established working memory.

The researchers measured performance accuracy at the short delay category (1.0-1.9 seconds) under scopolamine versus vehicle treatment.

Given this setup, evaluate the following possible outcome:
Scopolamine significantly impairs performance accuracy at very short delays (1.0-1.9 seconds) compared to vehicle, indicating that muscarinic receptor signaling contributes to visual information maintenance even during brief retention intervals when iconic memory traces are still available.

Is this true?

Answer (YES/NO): NO